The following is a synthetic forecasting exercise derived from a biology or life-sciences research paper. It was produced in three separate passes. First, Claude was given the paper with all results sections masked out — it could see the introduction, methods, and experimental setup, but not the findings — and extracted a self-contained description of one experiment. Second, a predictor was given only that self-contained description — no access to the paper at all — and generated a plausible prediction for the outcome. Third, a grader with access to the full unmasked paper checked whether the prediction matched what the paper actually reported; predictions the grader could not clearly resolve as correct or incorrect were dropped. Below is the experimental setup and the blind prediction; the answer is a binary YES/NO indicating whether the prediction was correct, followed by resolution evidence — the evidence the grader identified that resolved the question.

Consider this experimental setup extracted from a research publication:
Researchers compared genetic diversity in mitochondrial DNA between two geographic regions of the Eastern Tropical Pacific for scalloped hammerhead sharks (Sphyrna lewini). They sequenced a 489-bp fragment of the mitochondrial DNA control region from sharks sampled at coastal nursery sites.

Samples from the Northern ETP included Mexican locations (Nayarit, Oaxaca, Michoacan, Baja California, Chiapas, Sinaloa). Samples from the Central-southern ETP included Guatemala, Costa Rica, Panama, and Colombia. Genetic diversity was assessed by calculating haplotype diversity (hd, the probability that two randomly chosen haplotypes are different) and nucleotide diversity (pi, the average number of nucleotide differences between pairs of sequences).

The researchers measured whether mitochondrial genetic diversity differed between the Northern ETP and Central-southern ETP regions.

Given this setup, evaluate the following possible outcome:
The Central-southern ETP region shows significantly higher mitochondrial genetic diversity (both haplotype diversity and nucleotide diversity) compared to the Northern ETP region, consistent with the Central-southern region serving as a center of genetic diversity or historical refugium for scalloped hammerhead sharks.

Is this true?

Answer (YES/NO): YES